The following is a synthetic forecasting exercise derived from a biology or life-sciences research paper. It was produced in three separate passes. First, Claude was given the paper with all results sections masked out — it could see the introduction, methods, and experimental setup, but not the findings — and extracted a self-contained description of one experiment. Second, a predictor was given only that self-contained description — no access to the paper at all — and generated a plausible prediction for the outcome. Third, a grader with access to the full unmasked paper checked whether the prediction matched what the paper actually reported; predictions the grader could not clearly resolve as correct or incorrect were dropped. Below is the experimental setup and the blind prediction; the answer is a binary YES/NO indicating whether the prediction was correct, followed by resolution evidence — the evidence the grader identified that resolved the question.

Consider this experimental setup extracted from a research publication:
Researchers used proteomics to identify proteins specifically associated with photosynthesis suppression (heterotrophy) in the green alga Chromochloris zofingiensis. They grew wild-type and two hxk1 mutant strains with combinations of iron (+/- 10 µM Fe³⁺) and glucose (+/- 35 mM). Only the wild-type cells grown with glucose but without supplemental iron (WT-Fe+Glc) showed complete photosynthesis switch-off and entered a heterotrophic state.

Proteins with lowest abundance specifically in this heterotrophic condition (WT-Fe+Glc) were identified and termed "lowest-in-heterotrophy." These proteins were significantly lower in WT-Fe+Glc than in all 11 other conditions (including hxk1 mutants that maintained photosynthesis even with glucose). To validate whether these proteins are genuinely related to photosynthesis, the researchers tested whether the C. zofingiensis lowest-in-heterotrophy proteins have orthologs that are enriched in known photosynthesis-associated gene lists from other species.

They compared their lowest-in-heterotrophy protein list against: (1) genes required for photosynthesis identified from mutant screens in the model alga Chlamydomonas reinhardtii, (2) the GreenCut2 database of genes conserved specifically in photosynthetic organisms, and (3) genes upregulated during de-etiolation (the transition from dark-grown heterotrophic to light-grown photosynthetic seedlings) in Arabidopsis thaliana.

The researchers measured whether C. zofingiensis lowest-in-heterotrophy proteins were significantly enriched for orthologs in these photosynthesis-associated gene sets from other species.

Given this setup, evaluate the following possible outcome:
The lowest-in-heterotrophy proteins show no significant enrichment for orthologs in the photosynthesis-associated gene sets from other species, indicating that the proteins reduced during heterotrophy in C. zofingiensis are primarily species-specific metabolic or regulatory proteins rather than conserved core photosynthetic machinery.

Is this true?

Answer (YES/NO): NO